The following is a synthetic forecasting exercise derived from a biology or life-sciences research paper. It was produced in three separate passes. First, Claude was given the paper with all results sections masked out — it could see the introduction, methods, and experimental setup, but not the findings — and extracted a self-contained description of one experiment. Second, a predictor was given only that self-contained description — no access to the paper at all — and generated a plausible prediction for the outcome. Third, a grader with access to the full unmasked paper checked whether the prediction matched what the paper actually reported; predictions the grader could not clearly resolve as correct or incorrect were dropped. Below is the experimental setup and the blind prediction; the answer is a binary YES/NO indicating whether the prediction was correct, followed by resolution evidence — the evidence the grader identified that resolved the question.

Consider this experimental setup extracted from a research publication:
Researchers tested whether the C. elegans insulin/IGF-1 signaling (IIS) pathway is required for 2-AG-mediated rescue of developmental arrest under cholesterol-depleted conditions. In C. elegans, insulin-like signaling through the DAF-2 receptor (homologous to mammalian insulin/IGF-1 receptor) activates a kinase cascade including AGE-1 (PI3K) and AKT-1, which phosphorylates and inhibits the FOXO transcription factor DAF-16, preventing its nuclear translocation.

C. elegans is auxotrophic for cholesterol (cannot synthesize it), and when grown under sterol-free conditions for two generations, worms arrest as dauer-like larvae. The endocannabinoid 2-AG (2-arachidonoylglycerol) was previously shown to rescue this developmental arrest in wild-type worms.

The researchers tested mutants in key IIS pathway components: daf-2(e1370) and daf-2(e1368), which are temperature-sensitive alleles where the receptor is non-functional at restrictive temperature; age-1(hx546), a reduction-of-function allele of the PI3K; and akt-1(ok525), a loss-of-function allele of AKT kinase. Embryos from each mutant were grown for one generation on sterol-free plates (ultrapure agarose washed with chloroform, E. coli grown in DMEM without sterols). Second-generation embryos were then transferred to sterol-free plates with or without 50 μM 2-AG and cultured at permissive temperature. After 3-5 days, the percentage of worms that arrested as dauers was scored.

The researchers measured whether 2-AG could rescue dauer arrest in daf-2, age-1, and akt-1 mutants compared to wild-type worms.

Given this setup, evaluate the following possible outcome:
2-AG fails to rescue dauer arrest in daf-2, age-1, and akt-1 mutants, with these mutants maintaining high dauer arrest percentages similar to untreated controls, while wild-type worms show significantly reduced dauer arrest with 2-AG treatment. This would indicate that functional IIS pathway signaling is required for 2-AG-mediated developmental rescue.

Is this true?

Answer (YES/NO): YES